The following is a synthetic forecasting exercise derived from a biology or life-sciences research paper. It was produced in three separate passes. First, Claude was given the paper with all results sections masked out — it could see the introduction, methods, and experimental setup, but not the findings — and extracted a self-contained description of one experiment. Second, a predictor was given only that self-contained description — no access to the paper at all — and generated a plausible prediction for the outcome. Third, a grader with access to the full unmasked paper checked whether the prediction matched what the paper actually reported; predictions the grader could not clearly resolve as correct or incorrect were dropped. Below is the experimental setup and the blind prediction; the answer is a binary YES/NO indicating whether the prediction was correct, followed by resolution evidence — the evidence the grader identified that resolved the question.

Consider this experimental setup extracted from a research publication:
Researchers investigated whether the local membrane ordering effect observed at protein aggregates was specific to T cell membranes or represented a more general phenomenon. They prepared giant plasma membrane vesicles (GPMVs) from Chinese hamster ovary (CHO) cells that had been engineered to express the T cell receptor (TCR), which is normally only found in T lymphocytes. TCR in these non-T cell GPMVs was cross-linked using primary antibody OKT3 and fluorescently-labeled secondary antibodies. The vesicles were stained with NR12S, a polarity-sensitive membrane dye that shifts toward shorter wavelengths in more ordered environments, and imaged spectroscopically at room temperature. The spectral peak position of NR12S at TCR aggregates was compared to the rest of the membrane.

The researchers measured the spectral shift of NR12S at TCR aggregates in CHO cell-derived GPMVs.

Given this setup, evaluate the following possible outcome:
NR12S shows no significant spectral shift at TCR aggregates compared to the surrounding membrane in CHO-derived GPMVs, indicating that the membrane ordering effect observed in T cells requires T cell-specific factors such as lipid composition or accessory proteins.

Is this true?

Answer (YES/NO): NO